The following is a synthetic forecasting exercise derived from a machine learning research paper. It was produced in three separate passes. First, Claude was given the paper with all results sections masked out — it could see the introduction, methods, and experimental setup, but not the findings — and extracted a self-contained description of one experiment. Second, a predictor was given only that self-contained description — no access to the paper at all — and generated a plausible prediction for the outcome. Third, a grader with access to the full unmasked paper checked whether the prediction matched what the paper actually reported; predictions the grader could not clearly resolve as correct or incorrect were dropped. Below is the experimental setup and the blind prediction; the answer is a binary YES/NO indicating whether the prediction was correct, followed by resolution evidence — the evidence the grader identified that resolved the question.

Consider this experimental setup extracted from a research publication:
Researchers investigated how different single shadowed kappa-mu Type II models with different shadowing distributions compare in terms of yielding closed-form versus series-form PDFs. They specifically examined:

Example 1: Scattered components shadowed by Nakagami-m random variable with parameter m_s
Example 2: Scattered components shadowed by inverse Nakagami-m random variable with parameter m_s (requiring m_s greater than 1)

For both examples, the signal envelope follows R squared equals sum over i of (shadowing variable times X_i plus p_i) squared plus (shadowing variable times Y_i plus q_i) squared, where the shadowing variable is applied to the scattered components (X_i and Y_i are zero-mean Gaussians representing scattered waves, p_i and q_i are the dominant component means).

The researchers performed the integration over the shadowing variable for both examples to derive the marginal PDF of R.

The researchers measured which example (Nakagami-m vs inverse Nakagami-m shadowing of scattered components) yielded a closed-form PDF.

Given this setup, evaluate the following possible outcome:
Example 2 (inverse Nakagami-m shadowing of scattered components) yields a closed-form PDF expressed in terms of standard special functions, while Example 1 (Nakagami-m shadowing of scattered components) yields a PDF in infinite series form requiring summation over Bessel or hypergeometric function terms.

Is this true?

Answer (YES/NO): YES